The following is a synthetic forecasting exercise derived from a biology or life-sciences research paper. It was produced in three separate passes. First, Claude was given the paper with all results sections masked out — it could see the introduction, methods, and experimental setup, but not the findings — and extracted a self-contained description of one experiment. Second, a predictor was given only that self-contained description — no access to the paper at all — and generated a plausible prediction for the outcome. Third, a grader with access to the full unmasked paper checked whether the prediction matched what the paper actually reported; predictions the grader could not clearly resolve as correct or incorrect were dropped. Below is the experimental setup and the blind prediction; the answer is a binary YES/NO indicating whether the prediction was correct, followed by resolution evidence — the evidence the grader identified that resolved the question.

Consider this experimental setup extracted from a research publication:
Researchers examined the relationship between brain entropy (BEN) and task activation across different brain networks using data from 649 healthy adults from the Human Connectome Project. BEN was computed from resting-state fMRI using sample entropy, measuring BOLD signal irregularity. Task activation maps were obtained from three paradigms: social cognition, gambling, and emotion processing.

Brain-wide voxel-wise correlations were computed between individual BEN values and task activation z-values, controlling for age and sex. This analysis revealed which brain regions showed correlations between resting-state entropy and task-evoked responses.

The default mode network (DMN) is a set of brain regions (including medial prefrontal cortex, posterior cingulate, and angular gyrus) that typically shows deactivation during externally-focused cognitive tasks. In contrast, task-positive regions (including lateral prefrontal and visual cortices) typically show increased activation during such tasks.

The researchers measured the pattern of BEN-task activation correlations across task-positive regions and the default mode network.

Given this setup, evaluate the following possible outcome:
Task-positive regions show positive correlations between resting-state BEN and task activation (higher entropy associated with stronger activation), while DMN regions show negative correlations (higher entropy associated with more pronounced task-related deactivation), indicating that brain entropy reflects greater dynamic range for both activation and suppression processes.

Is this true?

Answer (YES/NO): NO